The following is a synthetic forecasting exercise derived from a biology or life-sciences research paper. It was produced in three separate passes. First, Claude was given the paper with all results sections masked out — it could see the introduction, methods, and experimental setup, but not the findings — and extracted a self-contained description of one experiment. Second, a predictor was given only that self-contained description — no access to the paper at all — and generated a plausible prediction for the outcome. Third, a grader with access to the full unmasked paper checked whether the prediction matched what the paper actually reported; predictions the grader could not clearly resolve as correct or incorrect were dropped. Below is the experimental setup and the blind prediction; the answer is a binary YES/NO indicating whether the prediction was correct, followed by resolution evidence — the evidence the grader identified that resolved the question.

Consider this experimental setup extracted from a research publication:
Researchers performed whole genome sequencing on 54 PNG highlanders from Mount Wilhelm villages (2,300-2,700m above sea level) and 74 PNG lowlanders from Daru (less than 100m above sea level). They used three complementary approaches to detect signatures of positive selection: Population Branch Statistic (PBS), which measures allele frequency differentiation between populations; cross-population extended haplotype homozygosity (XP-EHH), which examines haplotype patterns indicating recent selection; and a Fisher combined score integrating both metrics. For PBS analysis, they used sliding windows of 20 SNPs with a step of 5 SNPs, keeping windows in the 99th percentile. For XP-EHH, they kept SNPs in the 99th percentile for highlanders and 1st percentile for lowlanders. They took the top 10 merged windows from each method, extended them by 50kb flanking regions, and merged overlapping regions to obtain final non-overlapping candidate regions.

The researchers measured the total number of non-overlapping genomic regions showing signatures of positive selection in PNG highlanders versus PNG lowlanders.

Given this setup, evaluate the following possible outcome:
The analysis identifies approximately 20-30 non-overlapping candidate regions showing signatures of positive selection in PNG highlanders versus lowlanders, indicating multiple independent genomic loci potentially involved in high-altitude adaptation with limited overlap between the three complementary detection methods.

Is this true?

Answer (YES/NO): YES